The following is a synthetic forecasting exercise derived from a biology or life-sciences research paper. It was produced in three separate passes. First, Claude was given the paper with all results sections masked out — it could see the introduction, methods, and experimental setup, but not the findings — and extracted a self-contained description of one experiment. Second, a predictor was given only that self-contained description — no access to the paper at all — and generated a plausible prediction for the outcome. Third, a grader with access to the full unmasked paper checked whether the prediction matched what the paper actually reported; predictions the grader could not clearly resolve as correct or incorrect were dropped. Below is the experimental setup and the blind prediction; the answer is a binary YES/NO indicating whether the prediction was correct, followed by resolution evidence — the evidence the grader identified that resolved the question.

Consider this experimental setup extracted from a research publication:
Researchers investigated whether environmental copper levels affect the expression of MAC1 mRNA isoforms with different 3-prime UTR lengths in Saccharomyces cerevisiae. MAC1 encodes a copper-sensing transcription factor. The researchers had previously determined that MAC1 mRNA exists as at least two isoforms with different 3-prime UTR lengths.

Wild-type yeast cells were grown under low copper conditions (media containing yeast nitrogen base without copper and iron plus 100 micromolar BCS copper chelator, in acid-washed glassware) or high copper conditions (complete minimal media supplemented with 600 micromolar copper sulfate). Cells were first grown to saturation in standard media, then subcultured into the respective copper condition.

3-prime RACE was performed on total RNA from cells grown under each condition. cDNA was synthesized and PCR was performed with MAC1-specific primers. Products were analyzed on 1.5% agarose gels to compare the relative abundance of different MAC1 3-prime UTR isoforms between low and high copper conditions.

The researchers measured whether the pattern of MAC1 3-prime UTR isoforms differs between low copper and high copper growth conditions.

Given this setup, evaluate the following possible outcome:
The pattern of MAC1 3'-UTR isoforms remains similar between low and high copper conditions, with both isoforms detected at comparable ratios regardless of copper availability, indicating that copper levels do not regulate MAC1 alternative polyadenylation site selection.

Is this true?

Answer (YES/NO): NO